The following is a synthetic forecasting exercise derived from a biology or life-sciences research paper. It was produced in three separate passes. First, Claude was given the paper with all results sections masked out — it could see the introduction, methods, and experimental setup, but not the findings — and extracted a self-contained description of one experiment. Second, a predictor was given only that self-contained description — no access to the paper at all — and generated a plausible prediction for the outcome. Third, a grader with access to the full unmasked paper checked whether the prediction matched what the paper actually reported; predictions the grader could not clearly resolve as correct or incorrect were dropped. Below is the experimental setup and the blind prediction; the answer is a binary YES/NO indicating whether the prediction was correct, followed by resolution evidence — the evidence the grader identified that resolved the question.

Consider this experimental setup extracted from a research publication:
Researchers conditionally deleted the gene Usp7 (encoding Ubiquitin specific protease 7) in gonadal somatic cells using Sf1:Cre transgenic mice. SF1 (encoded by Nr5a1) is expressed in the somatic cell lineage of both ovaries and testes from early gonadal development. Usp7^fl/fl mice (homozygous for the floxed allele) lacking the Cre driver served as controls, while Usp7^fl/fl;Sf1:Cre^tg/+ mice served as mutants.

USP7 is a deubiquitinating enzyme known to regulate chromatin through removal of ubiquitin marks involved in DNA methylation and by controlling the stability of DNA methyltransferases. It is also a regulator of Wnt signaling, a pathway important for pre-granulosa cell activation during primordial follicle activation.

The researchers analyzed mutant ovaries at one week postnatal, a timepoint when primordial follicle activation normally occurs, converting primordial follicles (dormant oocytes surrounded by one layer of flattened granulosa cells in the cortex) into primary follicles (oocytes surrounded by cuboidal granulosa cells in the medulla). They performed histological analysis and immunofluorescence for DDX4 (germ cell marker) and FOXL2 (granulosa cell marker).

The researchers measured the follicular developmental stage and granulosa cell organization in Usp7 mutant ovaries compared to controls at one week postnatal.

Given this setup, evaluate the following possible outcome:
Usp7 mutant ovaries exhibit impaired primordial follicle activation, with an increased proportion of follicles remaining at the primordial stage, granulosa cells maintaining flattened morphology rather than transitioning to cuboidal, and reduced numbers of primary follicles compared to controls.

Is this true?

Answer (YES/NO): YES